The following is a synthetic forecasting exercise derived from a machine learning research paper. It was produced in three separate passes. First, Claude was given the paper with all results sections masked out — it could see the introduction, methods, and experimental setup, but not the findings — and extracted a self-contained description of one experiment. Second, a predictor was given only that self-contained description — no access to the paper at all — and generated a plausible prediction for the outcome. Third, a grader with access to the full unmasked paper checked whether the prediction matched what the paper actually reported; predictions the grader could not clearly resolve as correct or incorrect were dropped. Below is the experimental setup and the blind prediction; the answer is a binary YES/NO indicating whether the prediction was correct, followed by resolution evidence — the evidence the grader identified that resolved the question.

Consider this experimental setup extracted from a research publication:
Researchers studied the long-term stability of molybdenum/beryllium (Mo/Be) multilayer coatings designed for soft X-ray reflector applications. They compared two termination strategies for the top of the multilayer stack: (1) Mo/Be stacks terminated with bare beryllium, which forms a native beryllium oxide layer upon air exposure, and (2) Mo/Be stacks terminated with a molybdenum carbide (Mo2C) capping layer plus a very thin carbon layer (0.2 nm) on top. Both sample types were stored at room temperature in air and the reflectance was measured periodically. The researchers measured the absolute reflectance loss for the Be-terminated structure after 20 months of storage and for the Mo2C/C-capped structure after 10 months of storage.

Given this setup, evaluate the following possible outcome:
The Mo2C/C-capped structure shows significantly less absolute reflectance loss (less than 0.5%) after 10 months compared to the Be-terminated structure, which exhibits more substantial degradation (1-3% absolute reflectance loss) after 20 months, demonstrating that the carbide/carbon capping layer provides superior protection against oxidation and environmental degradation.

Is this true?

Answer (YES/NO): NO